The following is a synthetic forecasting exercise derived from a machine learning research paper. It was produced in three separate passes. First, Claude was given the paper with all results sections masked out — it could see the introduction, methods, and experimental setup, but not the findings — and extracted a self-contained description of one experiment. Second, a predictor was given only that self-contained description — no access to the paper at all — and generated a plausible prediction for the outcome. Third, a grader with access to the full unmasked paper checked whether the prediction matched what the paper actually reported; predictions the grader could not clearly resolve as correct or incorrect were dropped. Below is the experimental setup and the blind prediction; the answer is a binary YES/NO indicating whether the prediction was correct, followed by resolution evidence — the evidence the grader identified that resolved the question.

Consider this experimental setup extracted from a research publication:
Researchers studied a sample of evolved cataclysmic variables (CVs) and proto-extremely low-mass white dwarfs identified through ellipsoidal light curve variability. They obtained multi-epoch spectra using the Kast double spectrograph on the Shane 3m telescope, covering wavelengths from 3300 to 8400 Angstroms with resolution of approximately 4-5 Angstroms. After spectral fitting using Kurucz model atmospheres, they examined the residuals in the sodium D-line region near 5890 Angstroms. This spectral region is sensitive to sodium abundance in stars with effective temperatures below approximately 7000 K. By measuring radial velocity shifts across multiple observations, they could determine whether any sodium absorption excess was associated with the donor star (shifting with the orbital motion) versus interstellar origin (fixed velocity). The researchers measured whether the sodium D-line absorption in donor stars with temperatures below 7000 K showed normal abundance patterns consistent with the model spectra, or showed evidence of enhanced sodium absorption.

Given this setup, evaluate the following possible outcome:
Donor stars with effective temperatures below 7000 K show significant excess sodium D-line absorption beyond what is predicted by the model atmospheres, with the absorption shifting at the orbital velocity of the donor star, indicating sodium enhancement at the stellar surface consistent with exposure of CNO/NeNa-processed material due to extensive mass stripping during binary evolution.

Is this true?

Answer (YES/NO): YES